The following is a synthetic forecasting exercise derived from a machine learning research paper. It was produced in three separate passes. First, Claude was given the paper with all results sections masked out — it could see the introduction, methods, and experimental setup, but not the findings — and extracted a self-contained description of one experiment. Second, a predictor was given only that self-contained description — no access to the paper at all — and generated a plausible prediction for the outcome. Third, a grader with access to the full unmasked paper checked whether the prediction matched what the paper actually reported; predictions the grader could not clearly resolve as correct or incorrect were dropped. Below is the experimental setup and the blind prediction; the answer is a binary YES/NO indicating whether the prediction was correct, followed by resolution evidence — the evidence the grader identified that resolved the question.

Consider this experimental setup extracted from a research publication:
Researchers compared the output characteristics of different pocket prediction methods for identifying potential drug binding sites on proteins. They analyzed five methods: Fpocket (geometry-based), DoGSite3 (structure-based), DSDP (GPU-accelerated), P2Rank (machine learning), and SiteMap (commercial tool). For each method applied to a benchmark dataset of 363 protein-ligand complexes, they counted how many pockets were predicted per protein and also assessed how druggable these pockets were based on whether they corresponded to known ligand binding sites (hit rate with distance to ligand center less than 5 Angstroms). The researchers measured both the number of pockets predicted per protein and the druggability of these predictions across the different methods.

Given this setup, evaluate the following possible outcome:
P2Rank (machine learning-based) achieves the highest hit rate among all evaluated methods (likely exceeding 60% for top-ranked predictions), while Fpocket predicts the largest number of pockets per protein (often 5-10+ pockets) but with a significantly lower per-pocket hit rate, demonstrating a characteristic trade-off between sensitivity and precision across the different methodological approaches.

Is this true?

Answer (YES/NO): NO